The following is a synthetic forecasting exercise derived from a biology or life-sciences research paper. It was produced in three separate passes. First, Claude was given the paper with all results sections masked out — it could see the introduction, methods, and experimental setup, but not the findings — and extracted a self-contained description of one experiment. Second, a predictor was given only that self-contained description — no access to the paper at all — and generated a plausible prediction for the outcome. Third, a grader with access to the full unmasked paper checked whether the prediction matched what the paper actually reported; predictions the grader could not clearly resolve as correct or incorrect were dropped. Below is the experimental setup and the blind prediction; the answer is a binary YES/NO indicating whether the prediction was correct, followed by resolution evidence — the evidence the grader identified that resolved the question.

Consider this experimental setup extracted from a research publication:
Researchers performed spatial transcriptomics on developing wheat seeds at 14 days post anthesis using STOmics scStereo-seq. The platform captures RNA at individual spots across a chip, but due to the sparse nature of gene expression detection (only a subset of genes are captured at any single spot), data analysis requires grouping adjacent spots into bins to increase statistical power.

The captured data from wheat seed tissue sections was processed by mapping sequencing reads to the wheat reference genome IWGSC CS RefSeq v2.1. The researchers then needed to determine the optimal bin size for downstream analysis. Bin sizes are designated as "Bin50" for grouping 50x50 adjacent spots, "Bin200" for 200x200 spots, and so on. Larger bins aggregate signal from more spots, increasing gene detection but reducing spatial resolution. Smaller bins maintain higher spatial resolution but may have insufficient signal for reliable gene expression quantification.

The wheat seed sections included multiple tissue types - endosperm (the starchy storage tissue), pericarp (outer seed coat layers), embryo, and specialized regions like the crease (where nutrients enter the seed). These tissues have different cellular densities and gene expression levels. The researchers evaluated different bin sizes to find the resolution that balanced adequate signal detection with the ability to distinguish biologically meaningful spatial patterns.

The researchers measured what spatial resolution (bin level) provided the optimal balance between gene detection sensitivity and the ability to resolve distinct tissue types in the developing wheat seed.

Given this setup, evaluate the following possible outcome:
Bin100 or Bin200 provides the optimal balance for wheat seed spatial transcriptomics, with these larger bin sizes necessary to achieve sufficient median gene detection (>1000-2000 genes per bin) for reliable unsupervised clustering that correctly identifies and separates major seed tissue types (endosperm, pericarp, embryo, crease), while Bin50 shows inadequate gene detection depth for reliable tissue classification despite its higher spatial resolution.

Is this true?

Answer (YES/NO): NO